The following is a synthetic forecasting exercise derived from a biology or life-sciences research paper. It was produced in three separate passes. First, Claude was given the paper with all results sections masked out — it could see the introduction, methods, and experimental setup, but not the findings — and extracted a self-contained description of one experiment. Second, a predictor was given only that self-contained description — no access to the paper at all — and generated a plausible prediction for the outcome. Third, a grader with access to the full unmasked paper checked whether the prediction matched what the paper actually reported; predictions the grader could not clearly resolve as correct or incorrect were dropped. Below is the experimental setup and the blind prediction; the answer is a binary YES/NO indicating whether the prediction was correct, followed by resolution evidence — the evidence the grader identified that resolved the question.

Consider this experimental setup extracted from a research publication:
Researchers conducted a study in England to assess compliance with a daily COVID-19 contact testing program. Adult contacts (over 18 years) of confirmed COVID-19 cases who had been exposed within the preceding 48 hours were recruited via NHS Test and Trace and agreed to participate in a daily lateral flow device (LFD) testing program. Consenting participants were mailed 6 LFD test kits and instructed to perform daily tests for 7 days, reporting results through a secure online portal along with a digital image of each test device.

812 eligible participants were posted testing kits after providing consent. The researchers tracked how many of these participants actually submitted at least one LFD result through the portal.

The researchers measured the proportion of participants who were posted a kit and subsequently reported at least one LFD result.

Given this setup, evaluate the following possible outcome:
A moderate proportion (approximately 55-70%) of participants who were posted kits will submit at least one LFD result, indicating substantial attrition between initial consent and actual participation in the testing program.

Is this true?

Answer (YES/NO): YES